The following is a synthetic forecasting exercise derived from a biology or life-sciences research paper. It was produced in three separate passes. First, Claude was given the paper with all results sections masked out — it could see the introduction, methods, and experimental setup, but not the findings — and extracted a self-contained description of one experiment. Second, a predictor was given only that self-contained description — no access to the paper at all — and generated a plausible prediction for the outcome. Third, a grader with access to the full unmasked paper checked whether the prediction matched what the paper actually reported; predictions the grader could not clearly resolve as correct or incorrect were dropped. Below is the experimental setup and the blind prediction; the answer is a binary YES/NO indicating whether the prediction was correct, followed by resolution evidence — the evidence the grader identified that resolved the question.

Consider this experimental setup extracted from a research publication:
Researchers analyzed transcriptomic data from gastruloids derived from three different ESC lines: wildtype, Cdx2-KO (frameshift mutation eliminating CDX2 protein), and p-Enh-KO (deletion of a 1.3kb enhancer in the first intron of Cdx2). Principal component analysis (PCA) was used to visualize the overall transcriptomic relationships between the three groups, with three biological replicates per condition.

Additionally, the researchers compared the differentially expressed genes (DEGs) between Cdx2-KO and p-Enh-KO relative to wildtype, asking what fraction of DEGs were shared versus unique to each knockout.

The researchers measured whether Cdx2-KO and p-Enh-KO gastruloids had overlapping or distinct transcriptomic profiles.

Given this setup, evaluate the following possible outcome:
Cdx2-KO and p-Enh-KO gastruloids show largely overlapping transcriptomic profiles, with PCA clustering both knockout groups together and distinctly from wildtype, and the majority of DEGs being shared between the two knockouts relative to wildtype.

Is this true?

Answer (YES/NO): NO